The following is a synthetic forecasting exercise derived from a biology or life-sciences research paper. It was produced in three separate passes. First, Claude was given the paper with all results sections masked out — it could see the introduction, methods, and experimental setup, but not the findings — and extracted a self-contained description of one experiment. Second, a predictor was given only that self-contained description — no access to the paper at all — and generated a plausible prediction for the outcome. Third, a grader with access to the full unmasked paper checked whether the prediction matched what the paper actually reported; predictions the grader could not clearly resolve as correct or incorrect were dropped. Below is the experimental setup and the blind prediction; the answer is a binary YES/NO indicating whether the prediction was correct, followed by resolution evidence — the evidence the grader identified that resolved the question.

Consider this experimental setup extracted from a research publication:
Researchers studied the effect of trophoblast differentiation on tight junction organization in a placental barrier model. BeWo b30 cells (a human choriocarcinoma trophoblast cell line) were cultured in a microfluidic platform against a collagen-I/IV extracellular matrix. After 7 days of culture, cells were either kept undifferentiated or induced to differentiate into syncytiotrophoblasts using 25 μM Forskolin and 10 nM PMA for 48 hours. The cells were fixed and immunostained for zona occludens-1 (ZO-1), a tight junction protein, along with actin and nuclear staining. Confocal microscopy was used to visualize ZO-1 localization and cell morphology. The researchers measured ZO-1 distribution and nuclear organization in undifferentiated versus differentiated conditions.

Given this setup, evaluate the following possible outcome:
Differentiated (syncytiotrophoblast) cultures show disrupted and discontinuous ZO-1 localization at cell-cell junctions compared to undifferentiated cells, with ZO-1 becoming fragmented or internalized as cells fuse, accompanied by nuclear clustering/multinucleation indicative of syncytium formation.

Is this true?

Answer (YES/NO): YES